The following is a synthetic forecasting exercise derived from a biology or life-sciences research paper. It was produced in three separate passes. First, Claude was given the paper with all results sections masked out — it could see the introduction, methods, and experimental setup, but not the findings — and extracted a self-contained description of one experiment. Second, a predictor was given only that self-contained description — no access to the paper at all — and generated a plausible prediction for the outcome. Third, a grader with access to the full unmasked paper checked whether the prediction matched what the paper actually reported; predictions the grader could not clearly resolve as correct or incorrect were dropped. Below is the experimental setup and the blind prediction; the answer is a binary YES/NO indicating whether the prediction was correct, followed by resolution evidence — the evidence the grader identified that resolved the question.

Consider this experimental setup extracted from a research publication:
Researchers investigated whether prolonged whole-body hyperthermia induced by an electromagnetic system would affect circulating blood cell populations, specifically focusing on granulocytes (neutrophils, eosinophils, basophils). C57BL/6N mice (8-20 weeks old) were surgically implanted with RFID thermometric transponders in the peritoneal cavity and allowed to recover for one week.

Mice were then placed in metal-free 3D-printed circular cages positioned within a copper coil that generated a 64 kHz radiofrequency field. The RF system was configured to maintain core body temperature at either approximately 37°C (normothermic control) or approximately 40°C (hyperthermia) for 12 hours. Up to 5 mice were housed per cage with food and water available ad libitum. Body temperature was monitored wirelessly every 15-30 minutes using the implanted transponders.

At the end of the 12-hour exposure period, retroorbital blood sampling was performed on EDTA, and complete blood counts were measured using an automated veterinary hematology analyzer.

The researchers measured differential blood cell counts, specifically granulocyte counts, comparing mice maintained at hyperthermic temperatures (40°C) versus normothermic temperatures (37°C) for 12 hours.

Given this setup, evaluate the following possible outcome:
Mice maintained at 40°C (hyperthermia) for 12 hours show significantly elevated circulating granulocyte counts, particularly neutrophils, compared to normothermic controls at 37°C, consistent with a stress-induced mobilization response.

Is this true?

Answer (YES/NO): NO